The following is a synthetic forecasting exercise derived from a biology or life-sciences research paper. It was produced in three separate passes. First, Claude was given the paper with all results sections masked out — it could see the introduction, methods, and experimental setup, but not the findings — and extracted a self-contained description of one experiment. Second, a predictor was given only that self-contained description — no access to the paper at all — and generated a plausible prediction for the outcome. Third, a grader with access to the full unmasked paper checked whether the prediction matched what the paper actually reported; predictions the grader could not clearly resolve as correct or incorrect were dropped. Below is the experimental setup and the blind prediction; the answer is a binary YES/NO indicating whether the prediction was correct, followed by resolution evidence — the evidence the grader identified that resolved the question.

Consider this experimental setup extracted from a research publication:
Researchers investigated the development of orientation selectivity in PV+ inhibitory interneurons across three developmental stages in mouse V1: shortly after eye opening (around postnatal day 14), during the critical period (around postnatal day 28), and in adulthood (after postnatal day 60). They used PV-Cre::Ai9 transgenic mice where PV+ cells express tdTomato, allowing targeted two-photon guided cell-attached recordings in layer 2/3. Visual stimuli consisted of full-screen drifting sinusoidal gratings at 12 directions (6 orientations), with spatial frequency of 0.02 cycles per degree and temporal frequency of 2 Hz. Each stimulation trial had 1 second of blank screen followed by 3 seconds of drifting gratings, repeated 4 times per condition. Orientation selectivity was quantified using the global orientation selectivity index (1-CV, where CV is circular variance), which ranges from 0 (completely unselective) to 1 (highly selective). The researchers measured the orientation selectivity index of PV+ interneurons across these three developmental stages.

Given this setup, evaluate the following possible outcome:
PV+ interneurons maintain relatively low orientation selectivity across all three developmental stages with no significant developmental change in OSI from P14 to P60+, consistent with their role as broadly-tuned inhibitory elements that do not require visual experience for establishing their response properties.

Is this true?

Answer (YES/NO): NO